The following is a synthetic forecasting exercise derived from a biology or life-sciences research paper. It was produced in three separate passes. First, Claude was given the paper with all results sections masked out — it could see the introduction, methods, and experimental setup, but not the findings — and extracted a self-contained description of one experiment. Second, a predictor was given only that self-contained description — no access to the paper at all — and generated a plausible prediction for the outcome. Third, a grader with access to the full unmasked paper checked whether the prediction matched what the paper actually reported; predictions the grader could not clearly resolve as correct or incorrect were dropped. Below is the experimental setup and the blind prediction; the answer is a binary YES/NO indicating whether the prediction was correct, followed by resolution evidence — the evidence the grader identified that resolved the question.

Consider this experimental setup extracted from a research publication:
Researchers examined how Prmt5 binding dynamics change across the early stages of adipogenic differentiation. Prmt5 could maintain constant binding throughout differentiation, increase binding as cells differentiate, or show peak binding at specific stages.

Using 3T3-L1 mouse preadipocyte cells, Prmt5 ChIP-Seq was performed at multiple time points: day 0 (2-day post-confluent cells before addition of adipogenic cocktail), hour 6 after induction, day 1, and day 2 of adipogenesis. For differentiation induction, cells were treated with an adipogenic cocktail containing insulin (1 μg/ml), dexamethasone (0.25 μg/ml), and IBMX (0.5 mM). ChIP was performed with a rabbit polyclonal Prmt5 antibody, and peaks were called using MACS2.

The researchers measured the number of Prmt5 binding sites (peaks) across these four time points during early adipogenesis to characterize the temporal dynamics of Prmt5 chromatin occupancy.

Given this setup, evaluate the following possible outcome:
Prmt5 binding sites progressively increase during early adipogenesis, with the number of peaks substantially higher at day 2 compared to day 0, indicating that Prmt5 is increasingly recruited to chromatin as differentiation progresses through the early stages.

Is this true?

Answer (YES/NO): NO